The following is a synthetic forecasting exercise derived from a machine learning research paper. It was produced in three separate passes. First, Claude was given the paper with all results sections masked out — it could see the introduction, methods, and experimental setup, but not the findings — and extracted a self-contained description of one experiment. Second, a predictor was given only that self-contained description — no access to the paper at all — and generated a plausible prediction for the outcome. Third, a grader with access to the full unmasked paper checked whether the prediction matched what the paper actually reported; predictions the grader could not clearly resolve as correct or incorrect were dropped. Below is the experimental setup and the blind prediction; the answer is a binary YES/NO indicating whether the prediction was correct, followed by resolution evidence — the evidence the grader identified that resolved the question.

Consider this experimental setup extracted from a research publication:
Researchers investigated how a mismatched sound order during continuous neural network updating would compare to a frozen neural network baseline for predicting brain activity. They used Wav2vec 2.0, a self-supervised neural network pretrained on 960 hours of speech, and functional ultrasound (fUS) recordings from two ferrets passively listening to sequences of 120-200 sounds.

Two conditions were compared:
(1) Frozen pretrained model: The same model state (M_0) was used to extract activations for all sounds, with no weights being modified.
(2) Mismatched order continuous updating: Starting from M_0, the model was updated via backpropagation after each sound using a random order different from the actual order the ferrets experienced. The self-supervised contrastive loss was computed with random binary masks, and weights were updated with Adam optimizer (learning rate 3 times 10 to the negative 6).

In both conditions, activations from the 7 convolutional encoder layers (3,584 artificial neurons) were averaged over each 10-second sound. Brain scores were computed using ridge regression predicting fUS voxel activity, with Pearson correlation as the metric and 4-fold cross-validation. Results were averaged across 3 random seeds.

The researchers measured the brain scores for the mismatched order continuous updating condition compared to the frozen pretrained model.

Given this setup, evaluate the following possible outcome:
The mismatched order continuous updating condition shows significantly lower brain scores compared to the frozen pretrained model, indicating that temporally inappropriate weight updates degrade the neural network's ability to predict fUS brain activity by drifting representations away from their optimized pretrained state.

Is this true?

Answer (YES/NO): NO